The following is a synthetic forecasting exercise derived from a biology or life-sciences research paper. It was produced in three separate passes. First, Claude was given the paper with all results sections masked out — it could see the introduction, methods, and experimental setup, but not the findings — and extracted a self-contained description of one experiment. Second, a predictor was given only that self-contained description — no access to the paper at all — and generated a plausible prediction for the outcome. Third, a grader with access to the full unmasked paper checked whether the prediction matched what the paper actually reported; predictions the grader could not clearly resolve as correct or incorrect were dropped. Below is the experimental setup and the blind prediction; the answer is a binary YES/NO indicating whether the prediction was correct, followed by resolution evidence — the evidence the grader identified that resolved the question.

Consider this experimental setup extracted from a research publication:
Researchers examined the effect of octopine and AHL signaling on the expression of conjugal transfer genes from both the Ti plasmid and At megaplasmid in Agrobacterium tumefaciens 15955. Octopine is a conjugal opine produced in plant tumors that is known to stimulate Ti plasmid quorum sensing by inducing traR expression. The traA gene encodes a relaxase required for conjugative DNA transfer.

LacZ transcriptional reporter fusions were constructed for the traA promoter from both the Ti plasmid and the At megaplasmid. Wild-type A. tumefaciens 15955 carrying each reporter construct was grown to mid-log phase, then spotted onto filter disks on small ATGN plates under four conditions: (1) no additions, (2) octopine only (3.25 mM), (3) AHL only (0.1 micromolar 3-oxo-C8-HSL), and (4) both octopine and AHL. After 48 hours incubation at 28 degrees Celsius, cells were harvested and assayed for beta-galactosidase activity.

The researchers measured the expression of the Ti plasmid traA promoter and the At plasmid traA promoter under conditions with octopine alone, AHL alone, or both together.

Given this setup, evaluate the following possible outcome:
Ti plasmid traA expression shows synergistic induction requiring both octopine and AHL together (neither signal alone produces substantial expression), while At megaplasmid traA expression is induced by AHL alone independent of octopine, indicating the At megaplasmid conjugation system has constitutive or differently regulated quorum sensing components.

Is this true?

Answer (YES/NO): NO